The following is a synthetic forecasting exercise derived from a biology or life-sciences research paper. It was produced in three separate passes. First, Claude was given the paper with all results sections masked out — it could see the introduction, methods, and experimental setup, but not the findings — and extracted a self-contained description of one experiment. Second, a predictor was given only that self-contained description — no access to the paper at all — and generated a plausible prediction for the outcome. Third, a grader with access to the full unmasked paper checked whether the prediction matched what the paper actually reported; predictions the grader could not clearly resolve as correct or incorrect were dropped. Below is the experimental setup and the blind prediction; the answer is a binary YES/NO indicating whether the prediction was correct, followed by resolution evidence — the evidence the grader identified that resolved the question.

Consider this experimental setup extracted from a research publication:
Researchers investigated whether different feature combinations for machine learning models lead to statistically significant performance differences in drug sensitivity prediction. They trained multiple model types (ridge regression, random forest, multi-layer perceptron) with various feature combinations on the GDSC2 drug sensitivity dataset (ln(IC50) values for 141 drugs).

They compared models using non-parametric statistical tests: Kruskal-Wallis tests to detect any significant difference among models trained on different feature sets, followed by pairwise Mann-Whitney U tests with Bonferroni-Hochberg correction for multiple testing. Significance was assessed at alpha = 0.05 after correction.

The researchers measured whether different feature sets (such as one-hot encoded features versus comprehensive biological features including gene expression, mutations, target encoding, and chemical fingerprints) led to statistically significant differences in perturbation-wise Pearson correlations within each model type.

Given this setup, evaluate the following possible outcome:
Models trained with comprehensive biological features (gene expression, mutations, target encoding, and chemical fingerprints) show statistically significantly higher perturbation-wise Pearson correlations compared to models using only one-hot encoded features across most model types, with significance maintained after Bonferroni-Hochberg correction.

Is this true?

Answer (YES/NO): NO